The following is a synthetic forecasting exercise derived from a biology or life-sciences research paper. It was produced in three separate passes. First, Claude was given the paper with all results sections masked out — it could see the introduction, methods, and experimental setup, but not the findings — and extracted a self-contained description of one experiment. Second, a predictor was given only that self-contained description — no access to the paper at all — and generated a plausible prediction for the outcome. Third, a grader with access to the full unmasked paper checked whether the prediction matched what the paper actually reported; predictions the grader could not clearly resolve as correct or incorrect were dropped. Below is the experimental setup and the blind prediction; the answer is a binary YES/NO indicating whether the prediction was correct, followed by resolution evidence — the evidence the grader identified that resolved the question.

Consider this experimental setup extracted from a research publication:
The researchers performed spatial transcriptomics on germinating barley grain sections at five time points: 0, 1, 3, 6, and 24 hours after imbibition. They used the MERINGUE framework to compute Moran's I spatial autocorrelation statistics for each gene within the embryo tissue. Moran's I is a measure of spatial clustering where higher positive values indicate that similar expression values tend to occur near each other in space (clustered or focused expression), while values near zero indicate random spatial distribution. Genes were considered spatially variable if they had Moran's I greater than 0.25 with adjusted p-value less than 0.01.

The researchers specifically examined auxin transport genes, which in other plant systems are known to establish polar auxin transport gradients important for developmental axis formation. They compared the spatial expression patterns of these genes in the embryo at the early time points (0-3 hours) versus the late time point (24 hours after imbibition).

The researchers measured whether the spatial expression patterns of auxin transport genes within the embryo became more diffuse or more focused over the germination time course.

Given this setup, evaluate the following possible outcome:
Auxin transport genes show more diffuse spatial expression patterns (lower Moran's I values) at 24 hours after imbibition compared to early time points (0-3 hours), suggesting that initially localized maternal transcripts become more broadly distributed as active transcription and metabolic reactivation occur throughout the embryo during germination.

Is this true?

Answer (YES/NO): NO